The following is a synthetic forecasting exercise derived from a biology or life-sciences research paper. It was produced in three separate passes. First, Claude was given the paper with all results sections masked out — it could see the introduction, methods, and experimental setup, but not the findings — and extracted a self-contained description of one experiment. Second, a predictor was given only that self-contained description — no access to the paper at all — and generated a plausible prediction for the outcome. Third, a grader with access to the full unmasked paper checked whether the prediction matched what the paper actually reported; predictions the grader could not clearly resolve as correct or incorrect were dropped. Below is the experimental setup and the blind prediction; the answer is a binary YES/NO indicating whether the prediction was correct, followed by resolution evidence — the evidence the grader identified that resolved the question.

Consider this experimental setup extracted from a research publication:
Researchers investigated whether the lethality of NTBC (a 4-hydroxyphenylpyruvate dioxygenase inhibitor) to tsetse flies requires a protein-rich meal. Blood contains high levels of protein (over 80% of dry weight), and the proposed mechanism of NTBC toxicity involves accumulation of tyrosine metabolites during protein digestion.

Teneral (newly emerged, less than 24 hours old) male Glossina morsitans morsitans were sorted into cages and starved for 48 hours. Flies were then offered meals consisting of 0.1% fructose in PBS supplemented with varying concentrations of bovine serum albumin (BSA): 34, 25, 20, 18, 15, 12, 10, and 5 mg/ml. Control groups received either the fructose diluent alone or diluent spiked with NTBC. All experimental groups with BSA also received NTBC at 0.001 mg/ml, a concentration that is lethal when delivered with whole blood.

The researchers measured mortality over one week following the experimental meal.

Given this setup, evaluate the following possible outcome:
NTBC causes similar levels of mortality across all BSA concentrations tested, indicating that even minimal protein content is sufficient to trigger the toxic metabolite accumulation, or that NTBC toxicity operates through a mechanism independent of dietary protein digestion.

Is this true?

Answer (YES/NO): NO